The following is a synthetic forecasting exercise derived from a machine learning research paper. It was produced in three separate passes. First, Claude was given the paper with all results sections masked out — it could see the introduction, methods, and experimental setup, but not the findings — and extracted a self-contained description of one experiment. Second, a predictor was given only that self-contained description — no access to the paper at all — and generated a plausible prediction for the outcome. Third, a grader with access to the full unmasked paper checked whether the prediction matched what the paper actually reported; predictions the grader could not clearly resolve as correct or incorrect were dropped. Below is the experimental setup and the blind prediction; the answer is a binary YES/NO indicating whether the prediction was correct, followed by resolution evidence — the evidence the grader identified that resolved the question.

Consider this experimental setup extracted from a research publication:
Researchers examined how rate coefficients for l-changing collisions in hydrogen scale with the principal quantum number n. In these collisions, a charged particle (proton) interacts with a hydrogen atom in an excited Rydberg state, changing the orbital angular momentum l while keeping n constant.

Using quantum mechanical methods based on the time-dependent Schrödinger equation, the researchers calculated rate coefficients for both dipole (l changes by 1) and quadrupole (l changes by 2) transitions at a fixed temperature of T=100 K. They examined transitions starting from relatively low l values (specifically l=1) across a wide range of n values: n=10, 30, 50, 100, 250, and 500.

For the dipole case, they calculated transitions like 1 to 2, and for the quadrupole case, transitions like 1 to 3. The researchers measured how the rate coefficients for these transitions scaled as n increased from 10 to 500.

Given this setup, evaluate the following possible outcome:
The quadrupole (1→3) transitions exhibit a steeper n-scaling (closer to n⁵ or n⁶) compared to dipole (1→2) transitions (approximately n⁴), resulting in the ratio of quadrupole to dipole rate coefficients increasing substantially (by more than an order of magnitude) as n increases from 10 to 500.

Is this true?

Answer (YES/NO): NO